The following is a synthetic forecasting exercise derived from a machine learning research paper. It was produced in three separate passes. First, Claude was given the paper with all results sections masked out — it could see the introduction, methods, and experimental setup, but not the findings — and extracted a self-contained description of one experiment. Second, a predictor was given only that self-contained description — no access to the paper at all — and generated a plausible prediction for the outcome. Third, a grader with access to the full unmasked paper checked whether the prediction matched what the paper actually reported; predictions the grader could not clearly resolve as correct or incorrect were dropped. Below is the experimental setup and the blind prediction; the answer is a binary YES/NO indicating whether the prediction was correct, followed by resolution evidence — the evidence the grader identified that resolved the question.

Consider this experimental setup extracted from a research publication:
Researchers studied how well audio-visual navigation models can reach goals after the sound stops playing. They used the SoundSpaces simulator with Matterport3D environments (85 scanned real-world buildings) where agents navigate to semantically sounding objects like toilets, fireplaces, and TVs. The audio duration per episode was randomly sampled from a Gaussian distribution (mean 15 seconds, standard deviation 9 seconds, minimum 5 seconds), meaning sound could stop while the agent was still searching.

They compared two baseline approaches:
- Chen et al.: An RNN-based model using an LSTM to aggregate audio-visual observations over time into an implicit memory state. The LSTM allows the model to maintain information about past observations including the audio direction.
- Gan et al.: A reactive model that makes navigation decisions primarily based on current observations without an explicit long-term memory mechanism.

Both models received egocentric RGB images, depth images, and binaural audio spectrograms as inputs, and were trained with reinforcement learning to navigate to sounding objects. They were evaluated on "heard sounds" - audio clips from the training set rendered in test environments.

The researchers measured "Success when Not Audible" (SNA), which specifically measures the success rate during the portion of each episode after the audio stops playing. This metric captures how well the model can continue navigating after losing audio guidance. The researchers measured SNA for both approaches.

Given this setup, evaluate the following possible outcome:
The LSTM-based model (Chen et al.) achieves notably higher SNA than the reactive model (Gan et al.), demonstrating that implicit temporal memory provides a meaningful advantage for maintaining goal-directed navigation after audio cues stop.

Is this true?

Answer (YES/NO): NO